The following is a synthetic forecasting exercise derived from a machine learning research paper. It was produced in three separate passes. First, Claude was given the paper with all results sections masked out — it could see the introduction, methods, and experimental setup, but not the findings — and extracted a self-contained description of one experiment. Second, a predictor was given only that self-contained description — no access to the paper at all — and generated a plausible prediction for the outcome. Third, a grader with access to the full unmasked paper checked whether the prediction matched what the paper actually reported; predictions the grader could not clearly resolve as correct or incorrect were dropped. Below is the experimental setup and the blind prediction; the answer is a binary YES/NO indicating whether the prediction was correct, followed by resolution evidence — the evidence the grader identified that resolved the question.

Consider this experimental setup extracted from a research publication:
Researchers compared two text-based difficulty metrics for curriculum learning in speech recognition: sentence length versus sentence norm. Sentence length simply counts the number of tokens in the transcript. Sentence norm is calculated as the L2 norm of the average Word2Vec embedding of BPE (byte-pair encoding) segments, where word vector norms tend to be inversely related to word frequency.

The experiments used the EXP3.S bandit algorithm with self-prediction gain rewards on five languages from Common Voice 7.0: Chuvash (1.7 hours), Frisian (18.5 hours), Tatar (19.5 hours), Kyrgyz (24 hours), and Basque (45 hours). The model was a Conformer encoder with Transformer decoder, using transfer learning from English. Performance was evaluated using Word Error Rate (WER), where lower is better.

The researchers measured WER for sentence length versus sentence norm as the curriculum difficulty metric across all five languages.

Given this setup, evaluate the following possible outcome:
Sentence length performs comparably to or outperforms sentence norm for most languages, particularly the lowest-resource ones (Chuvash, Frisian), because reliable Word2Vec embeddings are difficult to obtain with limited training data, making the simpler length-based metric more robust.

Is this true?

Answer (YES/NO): NO